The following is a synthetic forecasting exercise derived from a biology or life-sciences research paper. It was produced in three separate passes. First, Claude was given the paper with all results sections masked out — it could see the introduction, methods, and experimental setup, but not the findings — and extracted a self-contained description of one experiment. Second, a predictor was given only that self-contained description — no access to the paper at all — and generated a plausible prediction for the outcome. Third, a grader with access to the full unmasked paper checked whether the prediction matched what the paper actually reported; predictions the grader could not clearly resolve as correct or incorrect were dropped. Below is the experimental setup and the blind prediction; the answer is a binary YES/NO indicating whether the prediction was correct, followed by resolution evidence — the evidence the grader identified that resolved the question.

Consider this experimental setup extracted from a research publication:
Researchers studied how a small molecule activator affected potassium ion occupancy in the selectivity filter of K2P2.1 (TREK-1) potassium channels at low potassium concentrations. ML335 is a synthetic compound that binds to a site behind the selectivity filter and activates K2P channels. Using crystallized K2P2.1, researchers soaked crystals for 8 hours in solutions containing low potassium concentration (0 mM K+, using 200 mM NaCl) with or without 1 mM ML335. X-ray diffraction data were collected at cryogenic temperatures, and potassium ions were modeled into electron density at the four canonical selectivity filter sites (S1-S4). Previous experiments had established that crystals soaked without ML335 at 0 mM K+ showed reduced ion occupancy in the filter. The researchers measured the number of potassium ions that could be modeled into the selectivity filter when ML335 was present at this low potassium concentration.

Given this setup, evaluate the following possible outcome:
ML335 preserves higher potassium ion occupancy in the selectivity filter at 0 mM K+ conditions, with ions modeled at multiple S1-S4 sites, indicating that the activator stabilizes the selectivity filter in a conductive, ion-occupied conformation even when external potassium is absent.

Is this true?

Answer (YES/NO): YES